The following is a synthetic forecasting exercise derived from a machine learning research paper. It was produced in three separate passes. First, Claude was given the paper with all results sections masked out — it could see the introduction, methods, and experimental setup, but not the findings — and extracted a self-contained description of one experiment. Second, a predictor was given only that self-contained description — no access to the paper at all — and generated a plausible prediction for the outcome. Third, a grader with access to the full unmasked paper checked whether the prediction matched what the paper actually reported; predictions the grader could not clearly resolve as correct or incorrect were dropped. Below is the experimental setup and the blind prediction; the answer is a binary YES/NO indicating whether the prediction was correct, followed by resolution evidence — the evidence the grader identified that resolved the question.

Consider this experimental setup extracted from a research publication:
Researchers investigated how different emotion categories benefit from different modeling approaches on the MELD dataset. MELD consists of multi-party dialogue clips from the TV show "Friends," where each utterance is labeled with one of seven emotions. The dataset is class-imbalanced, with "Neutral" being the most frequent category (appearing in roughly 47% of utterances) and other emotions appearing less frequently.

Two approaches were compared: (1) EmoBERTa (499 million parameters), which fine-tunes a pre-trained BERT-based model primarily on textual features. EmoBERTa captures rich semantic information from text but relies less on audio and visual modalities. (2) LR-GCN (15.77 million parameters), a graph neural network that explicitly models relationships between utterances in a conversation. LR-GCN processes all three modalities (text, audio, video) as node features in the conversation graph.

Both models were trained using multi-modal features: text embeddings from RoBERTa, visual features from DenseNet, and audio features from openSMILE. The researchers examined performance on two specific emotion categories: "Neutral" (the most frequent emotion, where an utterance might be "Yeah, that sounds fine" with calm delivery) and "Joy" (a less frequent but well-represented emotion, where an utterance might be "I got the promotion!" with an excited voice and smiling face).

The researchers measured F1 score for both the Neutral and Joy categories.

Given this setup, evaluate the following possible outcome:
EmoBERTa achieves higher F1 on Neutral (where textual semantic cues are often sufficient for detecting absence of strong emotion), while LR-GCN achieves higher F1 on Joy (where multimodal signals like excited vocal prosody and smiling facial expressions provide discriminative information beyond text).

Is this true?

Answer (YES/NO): YES